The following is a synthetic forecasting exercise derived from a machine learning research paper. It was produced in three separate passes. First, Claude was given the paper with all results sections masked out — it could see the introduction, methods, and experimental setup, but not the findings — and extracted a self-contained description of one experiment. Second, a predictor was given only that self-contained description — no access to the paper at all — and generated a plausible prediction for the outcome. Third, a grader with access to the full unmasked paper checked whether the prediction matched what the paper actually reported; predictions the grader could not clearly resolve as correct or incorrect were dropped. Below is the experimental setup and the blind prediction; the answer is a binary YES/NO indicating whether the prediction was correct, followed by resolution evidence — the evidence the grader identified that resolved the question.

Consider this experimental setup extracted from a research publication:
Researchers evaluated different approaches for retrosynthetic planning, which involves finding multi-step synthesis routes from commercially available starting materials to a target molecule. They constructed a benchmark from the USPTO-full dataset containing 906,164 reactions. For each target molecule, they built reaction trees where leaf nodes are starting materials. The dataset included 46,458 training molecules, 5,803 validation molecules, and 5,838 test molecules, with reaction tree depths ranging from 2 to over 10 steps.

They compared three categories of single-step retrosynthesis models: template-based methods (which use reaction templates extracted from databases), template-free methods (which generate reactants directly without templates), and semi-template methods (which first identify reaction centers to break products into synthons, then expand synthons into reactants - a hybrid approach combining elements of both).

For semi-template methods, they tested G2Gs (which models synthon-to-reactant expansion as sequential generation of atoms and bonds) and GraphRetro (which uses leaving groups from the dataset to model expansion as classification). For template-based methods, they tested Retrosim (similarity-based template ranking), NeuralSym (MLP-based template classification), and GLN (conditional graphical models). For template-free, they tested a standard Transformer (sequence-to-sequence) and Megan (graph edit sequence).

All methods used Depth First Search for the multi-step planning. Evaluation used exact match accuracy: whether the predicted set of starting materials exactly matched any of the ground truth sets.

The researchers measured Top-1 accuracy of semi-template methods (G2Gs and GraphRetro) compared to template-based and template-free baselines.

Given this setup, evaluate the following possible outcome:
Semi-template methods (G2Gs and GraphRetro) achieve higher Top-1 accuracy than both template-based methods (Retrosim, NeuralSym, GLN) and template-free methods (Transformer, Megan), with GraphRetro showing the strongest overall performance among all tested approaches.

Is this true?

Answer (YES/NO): NO